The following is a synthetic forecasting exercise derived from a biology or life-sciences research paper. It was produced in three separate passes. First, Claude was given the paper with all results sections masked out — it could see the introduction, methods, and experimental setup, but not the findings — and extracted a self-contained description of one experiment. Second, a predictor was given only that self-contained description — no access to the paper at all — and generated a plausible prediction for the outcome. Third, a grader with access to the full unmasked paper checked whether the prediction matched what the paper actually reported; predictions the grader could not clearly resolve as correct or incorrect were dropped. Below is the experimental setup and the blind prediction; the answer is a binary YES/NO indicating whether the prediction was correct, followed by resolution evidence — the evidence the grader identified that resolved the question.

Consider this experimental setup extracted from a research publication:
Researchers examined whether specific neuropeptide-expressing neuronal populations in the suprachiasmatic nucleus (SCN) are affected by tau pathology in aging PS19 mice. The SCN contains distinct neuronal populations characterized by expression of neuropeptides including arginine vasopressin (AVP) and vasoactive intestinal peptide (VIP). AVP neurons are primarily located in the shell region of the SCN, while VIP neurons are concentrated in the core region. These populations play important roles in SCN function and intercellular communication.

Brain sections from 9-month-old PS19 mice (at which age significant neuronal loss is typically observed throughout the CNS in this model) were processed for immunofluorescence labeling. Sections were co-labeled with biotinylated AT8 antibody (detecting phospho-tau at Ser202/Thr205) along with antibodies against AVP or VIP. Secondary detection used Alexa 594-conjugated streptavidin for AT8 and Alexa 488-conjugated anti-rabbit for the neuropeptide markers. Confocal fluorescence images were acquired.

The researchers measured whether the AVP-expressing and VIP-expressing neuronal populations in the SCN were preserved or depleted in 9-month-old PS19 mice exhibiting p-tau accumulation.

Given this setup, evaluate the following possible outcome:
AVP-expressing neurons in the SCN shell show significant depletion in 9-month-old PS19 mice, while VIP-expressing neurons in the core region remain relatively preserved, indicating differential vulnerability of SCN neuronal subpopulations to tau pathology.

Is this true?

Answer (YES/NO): NO